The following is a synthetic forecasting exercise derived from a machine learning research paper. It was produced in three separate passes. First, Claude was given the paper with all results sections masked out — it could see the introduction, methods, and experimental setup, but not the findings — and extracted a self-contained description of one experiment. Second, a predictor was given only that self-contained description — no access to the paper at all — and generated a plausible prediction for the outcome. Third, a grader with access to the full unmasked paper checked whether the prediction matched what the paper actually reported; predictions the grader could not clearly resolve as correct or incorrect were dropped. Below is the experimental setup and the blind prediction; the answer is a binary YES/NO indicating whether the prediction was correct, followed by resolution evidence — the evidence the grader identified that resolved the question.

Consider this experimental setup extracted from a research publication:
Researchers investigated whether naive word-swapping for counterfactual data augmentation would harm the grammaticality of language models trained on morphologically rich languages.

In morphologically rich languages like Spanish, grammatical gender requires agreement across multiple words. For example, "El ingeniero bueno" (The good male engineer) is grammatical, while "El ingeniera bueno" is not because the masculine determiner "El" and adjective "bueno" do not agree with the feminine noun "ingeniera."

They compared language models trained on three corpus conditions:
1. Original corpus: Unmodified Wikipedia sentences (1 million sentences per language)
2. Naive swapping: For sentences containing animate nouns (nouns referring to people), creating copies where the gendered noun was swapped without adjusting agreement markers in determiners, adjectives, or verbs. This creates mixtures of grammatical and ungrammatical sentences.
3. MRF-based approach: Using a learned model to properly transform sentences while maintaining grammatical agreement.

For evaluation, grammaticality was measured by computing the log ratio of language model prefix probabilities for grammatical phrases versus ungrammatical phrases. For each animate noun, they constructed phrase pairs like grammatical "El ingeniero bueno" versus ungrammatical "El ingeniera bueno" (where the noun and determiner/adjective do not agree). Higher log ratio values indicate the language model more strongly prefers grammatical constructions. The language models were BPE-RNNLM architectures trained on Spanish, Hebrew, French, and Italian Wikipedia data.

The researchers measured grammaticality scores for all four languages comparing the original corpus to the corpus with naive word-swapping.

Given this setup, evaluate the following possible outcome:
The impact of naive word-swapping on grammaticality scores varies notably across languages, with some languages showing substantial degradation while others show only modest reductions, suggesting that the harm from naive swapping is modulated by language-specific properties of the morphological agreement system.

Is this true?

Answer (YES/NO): NO